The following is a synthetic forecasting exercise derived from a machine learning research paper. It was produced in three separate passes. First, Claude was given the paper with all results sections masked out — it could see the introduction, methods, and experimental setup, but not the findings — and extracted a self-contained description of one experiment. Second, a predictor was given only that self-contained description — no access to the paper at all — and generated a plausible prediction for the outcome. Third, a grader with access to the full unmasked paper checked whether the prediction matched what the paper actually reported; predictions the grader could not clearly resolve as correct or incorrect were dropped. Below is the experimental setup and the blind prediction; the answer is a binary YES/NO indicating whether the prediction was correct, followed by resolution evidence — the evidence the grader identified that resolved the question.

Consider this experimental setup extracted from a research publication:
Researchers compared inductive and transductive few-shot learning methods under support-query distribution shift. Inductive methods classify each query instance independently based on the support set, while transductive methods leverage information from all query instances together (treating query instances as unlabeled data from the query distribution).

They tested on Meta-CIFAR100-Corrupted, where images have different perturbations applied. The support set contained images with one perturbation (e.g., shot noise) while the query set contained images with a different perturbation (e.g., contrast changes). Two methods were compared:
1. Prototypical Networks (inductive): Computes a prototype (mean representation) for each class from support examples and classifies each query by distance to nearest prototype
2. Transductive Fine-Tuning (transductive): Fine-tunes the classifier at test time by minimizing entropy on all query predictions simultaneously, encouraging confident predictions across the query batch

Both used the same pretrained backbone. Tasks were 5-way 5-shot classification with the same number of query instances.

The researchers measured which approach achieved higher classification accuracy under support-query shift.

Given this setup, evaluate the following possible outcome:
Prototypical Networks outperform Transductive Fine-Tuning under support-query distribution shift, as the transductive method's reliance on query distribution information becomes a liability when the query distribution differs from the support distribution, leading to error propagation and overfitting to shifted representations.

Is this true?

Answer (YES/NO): YES